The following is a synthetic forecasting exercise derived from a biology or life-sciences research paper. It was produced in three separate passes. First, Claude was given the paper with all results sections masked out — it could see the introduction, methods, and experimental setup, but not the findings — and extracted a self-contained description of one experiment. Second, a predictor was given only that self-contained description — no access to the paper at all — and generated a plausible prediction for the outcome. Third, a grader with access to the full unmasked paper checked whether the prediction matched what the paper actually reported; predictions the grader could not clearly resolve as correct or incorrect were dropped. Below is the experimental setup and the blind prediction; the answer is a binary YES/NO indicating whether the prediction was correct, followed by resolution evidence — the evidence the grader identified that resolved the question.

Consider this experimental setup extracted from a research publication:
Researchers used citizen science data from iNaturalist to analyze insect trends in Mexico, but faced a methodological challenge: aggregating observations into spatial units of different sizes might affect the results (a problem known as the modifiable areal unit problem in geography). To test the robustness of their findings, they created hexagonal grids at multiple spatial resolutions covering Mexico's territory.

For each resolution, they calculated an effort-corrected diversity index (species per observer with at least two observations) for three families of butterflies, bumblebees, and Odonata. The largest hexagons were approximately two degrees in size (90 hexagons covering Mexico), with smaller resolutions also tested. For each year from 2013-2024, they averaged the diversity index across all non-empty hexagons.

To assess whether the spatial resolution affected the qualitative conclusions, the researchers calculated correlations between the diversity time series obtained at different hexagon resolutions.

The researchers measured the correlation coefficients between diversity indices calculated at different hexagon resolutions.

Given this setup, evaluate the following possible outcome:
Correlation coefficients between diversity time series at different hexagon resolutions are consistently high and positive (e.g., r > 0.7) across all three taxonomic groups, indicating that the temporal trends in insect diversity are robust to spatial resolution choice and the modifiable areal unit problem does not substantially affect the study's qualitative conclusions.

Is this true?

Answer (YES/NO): YES